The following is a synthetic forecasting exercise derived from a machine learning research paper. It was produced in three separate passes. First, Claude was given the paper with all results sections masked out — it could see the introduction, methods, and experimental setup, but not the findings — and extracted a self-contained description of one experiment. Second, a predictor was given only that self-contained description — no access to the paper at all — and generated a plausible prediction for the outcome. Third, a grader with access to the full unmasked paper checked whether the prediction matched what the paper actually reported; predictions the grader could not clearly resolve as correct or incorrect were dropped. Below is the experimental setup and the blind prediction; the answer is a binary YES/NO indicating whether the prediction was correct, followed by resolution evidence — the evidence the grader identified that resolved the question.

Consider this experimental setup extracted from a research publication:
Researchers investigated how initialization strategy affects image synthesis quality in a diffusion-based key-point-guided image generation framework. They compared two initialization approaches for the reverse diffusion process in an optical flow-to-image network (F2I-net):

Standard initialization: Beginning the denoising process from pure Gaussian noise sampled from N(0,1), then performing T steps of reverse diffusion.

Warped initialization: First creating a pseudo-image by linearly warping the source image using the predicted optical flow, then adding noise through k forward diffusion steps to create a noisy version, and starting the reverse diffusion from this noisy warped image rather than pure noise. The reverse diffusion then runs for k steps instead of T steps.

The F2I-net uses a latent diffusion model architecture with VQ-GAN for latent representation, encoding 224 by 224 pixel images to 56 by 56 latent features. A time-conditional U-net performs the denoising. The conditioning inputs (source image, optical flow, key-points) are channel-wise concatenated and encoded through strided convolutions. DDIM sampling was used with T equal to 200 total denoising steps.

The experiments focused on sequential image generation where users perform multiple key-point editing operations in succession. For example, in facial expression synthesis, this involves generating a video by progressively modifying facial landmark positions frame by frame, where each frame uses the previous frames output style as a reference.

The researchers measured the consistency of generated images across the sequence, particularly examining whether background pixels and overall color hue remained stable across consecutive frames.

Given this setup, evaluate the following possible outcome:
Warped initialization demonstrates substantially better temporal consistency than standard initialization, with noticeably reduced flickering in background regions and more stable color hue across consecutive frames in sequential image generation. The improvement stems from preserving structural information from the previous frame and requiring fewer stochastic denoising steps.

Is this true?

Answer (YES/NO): YES